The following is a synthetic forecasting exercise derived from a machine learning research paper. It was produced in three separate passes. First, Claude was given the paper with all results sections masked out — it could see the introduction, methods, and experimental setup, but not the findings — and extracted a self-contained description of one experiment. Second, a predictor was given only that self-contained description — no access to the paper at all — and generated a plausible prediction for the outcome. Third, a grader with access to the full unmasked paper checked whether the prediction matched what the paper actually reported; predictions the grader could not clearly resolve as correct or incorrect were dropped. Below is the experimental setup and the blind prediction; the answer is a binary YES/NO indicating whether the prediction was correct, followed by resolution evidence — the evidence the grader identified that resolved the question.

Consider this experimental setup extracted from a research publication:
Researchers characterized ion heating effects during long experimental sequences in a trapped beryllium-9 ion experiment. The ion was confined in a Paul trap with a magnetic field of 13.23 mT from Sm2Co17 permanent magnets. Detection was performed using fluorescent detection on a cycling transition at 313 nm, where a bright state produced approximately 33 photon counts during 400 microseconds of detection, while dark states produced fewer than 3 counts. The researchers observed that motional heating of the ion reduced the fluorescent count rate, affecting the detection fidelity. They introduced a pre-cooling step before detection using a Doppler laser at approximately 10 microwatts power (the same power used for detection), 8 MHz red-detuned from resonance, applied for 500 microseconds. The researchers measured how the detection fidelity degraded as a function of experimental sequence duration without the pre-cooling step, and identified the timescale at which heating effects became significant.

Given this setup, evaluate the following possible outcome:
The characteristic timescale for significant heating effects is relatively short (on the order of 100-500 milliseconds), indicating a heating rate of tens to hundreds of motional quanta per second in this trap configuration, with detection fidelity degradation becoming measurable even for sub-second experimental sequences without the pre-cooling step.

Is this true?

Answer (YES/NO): NO